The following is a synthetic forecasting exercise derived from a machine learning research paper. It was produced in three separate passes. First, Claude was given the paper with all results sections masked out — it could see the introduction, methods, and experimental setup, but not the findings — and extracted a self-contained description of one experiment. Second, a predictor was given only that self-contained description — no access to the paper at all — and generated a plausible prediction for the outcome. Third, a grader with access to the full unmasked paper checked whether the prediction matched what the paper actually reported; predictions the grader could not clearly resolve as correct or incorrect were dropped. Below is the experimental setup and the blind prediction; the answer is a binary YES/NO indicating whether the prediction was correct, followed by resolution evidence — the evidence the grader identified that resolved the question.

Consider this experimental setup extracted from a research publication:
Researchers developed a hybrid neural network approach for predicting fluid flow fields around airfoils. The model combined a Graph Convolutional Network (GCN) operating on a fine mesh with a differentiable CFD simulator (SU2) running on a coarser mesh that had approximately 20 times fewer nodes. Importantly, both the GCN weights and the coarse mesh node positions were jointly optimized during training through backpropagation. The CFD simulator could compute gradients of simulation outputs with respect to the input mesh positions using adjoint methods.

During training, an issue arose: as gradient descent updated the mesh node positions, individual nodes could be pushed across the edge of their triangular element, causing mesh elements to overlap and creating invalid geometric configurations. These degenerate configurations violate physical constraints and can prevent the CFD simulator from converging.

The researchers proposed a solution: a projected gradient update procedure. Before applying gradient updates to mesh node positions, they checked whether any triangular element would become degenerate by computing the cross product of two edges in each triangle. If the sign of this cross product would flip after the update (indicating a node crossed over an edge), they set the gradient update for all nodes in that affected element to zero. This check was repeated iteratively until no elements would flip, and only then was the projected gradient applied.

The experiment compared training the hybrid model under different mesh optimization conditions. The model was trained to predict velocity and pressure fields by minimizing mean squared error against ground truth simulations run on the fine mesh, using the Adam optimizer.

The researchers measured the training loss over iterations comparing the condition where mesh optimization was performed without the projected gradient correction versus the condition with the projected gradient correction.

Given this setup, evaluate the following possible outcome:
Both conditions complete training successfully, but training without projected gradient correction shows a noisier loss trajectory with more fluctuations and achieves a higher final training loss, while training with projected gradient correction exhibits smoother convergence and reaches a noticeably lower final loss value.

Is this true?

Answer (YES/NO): NO